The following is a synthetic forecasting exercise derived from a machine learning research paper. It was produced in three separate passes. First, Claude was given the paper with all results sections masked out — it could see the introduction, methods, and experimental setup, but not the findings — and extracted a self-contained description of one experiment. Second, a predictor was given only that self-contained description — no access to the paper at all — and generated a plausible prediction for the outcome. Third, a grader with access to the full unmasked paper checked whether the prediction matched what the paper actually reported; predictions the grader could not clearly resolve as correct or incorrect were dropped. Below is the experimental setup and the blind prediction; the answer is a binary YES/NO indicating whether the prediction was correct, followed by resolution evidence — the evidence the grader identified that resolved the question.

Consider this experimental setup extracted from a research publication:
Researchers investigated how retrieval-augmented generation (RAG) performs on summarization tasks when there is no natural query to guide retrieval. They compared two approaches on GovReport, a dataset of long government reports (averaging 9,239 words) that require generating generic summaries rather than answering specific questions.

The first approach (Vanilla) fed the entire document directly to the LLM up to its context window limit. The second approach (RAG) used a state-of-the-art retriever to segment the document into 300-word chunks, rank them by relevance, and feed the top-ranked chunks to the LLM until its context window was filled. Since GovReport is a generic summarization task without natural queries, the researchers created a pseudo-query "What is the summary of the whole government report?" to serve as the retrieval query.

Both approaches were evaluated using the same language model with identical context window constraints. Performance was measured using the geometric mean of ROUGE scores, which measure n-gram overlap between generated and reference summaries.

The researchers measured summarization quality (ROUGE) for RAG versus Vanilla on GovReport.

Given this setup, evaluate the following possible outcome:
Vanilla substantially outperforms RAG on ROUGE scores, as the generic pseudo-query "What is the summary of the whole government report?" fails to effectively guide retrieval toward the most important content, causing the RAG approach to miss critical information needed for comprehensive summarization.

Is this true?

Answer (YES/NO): NO